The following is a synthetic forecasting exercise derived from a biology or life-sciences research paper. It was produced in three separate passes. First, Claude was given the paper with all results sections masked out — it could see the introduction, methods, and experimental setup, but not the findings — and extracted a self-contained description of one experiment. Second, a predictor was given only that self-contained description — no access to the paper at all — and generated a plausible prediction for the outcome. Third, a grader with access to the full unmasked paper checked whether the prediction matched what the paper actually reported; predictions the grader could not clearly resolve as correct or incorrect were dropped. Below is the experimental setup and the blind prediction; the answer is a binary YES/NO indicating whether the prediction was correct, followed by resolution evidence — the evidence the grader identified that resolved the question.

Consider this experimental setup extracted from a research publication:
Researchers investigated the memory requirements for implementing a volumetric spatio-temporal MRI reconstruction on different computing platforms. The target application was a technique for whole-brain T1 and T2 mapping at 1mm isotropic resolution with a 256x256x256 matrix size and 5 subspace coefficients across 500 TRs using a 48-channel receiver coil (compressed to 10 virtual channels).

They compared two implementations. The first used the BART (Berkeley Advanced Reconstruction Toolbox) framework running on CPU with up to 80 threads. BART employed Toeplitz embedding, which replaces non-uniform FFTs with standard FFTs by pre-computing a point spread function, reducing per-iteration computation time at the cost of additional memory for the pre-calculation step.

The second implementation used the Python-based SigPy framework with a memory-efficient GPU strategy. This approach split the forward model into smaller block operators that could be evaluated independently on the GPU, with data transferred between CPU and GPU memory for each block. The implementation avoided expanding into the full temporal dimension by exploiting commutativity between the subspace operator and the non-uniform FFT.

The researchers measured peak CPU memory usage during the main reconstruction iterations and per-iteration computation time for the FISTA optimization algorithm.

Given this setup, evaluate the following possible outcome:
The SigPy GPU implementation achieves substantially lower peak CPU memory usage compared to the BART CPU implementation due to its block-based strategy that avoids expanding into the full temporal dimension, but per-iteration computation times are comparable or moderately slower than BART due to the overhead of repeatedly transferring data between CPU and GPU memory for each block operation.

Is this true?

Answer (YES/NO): YES